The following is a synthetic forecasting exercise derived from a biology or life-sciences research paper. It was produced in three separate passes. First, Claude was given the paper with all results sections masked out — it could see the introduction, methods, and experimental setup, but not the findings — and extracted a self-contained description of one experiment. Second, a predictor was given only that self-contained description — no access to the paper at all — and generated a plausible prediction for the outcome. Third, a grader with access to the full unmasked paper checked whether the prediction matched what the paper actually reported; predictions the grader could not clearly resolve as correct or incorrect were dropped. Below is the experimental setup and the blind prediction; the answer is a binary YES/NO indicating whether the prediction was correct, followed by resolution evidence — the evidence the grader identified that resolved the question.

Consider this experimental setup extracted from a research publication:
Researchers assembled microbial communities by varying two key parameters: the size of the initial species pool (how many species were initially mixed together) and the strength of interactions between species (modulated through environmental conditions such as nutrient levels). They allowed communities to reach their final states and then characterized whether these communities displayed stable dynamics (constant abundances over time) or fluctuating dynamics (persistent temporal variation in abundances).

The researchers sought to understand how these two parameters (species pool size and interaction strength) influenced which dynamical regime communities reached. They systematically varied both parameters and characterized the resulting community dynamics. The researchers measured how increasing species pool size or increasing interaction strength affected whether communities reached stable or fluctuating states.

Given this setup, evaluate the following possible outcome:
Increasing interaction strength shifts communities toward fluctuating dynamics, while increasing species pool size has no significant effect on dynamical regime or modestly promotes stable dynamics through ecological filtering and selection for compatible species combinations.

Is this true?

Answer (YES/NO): NO